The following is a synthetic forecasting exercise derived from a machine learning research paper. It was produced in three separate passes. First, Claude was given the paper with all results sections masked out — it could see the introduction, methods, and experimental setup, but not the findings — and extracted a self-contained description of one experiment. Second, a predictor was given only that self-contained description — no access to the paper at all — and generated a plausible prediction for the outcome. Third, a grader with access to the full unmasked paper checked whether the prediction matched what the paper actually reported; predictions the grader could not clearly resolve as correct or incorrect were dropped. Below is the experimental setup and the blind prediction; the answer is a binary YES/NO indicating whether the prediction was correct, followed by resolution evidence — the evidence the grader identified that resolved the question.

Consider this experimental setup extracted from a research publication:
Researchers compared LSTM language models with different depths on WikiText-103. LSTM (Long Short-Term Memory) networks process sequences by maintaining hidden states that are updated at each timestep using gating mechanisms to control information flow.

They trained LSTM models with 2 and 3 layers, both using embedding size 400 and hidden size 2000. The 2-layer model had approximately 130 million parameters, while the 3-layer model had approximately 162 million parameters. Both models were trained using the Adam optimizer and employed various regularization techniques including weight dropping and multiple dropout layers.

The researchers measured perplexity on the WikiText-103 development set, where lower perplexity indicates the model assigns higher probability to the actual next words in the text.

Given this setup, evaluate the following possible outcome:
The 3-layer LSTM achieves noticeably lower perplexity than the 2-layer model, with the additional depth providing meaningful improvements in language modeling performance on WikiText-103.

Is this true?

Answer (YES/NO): YES